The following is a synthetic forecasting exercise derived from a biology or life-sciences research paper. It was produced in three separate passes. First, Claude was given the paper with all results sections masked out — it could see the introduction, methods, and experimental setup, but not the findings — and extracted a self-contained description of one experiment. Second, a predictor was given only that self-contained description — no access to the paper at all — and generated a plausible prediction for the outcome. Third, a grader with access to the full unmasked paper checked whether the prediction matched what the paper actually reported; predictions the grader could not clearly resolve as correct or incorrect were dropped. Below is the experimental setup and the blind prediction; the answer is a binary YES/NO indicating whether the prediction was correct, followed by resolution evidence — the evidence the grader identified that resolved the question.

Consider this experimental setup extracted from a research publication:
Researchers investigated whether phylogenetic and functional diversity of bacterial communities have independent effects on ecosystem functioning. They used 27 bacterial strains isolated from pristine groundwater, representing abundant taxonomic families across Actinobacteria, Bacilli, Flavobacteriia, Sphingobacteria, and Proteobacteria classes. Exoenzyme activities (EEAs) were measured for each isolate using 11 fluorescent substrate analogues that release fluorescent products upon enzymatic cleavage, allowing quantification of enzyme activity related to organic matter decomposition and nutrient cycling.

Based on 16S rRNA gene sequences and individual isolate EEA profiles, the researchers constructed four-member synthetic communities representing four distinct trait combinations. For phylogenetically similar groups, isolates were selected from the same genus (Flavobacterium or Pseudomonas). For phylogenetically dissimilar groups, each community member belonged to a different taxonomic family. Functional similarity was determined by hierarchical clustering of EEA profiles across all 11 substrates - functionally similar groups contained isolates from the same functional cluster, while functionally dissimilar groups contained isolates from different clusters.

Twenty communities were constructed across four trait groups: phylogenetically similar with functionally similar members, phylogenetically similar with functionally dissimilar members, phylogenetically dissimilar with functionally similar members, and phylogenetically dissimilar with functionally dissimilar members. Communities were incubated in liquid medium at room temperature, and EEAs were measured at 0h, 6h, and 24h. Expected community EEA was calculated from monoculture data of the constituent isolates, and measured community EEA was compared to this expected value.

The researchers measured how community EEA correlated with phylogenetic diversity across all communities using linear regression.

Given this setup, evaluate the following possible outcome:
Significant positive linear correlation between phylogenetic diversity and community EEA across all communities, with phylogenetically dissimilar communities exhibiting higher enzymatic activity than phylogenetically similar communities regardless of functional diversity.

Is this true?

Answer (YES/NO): NO